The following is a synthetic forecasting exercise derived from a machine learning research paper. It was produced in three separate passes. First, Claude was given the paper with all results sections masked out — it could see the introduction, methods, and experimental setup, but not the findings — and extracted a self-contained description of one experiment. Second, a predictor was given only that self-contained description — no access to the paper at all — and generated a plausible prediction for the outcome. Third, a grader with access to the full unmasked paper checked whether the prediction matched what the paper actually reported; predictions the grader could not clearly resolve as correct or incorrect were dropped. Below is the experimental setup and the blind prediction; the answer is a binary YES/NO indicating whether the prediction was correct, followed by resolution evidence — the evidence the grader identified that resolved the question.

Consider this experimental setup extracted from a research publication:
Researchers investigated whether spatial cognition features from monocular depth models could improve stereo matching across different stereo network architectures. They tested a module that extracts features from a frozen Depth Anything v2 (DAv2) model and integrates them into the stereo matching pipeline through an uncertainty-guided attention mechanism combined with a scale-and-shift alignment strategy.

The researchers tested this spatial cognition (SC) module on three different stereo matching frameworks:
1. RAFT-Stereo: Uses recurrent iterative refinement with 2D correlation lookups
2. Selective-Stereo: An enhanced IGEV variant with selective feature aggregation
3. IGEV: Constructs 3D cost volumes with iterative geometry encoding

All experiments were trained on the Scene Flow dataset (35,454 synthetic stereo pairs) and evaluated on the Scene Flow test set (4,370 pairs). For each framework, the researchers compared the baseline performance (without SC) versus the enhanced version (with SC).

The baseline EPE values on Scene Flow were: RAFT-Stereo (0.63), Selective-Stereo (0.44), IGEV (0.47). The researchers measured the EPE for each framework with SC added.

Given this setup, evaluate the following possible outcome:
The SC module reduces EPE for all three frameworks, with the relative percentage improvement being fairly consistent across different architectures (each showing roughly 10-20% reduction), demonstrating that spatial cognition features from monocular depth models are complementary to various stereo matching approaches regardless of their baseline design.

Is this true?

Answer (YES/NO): NO